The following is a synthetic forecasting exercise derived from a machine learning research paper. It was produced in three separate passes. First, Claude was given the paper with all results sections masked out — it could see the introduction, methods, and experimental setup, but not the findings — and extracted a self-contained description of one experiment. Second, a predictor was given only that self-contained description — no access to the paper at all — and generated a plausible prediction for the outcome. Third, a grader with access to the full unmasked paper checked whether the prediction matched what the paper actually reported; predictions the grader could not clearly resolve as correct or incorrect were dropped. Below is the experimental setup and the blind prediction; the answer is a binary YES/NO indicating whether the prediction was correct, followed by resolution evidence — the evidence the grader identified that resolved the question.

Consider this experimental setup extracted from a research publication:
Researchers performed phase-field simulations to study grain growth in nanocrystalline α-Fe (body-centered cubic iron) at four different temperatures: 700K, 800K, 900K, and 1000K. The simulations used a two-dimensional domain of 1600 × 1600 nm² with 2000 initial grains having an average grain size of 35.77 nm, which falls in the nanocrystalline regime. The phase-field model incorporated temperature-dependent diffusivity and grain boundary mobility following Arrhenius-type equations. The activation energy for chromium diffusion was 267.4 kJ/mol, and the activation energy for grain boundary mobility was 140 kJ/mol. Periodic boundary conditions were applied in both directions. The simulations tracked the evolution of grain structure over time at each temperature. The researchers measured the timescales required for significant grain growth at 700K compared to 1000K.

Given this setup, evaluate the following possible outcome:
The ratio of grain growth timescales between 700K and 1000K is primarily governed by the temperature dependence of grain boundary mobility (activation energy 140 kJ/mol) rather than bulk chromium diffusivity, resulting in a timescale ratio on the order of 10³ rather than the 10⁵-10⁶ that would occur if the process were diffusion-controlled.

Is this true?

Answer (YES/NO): YES